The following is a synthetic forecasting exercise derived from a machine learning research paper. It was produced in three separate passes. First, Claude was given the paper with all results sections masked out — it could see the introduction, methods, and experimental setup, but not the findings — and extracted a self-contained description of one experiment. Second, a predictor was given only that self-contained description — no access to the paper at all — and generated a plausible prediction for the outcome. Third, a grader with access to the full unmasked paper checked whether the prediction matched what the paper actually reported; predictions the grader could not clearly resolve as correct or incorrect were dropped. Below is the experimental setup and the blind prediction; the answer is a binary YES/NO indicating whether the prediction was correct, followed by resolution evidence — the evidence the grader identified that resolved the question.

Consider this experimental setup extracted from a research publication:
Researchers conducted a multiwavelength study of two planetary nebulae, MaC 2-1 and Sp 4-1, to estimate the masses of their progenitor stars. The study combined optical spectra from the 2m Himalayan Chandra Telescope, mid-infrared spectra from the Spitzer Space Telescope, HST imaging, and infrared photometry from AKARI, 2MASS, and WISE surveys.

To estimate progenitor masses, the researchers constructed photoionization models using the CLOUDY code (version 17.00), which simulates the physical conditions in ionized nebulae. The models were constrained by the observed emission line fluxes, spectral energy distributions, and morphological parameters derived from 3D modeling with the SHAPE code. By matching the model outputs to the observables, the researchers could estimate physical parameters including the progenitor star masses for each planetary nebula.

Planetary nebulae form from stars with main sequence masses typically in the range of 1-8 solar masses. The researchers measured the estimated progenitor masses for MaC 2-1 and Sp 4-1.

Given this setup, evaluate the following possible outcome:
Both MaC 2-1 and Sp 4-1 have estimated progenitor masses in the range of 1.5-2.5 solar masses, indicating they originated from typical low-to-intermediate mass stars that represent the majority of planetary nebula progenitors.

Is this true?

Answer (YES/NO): NO